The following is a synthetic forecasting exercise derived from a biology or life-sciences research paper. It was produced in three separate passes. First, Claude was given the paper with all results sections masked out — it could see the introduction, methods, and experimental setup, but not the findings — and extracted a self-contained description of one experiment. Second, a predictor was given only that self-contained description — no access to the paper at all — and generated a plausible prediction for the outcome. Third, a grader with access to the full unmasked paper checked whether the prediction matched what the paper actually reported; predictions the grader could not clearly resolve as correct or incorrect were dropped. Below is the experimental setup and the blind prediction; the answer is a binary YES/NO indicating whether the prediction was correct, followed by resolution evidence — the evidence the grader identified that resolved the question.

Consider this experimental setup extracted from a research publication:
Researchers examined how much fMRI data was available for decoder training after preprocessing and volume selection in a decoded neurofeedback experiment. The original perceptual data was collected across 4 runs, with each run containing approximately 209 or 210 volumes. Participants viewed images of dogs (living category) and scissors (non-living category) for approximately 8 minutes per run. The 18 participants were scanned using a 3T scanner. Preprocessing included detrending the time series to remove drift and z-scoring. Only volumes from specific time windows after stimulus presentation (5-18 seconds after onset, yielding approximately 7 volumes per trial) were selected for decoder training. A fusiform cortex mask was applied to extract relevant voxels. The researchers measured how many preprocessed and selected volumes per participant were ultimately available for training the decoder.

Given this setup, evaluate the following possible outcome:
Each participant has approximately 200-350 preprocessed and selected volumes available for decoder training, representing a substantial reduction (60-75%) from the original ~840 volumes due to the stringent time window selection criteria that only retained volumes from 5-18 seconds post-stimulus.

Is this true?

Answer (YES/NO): NO